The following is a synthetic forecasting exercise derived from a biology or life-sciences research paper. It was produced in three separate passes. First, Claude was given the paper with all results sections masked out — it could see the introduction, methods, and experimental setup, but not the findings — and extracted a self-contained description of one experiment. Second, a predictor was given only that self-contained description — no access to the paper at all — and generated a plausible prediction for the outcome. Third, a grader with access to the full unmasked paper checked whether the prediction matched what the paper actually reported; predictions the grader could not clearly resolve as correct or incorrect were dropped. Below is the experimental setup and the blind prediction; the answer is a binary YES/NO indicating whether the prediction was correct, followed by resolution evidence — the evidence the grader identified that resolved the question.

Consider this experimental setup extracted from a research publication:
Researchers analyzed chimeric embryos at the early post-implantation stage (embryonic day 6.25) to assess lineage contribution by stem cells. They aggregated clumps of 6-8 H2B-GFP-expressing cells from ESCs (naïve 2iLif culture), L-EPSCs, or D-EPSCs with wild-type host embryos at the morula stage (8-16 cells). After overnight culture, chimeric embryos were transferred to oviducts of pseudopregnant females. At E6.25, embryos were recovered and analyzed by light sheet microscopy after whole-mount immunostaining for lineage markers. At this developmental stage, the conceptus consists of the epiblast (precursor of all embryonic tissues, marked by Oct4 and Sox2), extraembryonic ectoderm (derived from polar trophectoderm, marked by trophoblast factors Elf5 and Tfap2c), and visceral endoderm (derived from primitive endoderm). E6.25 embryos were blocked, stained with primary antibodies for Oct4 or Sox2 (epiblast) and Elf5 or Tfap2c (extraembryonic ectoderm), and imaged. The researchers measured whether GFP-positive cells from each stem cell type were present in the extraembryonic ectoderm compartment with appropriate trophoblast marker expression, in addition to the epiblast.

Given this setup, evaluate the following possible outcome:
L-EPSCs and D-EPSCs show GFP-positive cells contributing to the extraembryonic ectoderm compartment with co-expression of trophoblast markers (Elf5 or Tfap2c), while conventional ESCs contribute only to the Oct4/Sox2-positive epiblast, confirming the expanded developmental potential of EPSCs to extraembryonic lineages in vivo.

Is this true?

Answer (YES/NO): NO